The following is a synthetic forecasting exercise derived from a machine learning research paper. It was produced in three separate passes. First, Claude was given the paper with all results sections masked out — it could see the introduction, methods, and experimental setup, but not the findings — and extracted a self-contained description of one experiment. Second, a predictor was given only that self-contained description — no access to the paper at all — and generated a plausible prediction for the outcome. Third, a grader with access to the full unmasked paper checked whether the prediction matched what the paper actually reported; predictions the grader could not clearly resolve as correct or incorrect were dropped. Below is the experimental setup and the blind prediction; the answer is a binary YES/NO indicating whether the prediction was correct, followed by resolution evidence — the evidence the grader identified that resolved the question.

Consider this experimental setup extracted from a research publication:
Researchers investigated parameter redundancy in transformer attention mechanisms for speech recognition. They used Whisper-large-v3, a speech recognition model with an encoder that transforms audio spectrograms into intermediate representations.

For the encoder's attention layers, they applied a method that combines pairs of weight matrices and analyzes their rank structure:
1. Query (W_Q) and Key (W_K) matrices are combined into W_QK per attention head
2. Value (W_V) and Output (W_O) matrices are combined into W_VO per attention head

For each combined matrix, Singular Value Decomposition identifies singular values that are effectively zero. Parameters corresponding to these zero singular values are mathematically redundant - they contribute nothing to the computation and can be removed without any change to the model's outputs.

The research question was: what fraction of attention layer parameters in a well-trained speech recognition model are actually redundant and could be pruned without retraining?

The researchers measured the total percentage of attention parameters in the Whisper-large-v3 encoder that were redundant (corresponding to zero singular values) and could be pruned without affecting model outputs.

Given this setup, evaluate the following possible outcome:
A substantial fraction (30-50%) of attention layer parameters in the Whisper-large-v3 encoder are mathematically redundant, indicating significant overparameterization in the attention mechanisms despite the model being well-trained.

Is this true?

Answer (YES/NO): YES